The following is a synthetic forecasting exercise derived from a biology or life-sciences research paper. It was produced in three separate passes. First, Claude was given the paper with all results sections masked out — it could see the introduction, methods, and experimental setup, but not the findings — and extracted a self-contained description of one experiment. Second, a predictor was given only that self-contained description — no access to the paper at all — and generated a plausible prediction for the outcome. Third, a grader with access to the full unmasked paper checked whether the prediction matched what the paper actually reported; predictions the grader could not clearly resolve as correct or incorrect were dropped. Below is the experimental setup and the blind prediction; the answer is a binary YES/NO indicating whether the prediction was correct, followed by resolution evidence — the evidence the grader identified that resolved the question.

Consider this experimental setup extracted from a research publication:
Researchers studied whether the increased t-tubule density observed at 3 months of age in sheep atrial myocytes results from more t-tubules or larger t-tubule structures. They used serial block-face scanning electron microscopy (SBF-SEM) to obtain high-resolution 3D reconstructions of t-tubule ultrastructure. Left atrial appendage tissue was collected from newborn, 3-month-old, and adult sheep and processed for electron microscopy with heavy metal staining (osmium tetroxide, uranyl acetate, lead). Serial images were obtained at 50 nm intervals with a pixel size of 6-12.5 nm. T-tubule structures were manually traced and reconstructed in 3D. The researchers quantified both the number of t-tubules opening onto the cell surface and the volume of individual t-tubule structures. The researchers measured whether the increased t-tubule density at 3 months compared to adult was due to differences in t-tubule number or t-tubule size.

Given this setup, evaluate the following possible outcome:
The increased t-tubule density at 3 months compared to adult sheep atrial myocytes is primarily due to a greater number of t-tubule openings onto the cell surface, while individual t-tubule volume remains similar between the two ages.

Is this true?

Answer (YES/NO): NO